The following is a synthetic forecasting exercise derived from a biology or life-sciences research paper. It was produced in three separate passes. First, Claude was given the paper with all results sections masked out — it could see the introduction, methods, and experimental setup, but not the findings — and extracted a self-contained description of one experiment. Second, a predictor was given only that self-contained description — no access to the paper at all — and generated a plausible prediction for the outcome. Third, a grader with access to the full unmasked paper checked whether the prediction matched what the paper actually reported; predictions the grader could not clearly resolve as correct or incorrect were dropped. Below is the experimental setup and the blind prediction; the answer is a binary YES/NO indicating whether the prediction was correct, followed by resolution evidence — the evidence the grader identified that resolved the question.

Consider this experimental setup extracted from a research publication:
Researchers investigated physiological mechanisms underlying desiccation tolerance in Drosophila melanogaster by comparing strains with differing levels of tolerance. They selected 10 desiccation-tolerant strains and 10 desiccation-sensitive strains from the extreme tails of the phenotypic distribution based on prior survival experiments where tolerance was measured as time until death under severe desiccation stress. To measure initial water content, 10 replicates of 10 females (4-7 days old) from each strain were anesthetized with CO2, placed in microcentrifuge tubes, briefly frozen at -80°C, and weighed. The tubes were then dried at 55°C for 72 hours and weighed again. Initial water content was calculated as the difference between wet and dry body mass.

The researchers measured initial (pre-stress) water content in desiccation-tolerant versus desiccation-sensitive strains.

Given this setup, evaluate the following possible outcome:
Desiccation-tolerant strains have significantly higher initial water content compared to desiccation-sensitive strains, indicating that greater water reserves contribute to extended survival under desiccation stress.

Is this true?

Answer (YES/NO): NO